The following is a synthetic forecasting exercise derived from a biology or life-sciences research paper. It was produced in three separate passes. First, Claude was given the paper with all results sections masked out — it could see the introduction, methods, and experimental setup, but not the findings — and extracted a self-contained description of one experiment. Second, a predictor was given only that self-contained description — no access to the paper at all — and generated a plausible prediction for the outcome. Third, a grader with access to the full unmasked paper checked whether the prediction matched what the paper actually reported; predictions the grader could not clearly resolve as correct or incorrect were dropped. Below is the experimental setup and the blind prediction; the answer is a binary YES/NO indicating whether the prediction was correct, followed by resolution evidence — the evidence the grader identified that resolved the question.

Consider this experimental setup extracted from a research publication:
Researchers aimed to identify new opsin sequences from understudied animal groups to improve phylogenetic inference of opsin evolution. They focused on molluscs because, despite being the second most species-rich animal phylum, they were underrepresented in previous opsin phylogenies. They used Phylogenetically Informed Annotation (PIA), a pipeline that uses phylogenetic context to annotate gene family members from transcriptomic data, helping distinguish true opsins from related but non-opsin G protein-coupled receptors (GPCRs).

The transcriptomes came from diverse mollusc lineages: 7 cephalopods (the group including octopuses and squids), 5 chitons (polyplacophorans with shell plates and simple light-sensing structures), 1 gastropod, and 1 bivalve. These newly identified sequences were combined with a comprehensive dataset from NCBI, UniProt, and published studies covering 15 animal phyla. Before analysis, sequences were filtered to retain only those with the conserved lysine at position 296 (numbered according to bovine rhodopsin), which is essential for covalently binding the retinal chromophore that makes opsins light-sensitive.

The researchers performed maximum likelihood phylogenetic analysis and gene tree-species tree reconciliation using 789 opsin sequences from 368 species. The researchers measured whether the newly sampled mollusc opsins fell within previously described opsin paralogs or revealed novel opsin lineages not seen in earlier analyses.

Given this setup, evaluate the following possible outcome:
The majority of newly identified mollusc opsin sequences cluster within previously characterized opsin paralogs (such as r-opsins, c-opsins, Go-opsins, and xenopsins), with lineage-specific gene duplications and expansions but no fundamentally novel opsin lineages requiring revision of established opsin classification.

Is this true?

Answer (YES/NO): NO